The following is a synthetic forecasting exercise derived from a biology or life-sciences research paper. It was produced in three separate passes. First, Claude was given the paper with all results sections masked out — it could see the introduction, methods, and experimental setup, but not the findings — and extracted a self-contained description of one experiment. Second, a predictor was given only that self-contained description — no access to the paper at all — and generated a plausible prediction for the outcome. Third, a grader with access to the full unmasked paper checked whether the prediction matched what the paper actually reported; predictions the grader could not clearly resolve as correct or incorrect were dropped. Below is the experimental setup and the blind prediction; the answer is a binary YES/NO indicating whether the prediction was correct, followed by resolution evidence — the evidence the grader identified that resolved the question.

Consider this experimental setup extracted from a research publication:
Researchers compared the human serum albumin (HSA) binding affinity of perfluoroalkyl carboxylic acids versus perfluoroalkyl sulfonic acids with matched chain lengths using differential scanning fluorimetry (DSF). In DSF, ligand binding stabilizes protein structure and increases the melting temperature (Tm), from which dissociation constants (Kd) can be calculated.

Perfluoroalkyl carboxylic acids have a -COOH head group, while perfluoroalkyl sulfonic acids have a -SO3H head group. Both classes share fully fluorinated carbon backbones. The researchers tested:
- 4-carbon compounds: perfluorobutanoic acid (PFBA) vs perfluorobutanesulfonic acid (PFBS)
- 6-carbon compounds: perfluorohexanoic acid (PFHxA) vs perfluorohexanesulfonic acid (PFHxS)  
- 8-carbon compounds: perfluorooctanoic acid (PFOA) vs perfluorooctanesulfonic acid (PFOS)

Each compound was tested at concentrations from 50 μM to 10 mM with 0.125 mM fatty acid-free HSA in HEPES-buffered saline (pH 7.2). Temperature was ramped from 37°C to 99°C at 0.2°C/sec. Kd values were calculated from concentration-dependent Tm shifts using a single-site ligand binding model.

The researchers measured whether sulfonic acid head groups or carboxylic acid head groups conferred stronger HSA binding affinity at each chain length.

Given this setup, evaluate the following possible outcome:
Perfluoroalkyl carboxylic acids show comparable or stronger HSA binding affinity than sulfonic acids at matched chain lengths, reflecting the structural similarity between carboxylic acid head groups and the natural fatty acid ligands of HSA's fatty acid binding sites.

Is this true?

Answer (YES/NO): NO